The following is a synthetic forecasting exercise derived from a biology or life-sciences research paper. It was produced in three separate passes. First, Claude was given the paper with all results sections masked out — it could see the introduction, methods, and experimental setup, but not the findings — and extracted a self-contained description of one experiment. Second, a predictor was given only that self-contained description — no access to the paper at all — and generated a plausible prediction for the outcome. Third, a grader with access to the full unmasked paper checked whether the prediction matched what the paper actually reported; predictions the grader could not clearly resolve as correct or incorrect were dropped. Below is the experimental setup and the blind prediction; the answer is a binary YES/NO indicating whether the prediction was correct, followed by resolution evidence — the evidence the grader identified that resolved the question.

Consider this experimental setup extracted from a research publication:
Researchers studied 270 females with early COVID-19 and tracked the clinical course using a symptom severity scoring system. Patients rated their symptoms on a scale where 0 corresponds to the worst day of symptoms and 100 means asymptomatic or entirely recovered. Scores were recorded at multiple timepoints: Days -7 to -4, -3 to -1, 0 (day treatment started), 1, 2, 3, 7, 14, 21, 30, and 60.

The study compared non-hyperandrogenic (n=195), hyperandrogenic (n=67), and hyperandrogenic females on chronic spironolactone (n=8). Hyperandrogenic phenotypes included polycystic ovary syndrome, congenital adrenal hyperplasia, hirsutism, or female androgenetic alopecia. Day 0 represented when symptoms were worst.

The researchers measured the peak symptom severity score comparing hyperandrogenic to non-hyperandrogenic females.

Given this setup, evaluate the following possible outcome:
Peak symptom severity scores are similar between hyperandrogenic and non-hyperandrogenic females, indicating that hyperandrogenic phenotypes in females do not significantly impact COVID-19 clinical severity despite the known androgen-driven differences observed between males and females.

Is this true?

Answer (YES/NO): YES